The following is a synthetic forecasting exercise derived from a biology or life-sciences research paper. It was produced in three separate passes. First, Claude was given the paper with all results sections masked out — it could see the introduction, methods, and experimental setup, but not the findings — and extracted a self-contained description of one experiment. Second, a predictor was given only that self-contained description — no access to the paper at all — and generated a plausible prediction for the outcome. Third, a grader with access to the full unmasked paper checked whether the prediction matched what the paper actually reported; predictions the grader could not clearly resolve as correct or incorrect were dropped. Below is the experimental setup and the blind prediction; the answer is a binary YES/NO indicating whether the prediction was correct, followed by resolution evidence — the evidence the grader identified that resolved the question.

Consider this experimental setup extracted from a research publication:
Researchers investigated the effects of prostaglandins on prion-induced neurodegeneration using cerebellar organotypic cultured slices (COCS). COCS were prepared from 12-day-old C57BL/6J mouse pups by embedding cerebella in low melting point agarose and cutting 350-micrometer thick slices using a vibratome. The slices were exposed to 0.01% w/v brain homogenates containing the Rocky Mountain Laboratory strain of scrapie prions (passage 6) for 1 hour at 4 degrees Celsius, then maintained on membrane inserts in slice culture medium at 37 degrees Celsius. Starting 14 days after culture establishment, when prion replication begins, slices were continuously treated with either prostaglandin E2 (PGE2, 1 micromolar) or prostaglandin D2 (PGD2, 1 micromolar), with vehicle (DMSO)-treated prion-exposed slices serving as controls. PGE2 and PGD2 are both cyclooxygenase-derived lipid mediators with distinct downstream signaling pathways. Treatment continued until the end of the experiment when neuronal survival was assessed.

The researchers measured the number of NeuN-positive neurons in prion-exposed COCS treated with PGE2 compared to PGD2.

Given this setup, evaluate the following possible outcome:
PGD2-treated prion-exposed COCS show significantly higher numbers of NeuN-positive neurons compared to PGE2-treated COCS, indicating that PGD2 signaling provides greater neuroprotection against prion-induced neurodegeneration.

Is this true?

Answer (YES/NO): NO